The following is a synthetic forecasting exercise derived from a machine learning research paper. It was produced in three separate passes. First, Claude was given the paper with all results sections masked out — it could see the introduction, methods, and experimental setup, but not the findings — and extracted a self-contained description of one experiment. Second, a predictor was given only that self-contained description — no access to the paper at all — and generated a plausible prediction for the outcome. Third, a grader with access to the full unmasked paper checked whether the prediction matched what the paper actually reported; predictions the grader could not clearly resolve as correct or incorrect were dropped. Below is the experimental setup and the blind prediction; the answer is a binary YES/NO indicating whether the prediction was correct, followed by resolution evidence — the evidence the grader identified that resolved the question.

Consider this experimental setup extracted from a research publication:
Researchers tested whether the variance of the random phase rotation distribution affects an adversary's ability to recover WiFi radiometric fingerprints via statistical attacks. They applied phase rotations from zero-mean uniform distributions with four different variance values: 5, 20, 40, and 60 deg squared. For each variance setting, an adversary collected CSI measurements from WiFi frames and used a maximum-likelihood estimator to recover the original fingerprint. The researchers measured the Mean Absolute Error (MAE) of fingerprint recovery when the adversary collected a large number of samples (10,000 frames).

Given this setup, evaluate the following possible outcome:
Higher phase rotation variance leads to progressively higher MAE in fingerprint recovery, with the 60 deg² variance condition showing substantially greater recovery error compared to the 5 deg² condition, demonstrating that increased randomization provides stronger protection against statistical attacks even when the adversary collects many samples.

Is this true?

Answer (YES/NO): NO